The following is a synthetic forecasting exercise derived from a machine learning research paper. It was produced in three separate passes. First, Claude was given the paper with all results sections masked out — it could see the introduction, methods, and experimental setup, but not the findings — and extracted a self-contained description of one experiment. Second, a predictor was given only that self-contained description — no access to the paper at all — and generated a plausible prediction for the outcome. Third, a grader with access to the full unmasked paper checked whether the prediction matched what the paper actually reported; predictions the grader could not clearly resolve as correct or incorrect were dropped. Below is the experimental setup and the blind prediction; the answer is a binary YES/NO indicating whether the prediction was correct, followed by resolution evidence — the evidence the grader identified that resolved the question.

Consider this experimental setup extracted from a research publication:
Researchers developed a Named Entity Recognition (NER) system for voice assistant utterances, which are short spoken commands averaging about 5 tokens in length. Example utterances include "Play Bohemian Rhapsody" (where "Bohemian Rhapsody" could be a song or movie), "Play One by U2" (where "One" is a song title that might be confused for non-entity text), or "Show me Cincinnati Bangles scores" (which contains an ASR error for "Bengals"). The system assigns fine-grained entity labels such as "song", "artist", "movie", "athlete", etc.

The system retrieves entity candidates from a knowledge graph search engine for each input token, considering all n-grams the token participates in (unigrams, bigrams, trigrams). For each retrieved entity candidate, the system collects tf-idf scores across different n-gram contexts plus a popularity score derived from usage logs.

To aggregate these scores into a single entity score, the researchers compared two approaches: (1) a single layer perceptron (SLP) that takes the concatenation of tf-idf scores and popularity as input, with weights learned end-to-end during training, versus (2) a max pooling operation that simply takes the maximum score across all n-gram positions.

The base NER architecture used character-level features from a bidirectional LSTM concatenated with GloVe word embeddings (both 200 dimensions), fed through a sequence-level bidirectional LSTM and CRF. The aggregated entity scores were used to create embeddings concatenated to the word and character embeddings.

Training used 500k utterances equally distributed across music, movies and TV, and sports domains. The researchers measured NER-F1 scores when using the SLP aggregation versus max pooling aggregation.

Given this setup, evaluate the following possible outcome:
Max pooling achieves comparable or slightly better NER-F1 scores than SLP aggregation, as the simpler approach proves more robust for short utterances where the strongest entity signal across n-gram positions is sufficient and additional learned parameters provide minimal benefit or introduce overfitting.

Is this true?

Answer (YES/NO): NO